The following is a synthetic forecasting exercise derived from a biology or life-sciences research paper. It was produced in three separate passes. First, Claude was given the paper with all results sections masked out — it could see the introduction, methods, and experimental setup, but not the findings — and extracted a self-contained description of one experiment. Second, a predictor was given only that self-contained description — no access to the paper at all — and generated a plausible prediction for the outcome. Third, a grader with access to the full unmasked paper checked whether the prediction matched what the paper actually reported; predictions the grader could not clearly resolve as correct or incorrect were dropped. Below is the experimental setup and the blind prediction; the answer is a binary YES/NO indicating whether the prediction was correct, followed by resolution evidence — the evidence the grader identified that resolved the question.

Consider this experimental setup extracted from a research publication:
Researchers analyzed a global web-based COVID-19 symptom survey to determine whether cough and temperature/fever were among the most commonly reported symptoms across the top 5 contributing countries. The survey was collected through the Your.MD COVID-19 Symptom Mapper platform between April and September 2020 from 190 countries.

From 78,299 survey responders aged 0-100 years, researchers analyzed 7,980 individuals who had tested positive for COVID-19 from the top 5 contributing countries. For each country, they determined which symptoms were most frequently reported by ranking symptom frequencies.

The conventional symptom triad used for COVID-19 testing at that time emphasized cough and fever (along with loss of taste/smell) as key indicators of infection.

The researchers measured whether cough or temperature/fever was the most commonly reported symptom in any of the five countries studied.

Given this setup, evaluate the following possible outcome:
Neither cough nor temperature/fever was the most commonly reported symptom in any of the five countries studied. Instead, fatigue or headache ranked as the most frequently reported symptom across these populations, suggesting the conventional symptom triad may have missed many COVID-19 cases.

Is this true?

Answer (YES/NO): YES